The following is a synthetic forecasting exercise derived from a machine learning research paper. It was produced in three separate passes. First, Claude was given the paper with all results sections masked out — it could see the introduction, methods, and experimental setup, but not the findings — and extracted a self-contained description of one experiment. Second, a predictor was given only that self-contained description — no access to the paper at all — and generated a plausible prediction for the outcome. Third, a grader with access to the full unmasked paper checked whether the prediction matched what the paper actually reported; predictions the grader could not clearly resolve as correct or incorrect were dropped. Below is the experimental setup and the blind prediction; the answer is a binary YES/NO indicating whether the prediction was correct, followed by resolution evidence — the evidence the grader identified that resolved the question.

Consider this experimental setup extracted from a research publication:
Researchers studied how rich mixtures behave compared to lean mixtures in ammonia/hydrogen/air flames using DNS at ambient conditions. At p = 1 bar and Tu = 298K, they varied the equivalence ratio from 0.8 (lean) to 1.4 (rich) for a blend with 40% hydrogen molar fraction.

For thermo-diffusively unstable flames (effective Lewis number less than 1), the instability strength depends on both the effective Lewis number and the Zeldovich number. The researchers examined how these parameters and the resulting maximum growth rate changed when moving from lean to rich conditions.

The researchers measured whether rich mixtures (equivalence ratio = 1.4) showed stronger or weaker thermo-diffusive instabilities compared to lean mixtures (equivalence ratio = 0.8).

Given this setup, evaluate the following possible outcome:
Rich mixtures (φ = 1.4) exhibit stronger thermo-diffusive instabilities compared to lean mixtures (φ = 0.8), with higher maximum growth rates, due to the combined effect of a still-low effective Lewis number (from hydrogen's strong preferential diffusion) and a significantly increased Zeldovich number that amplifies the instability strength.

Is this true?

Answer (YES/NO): NO